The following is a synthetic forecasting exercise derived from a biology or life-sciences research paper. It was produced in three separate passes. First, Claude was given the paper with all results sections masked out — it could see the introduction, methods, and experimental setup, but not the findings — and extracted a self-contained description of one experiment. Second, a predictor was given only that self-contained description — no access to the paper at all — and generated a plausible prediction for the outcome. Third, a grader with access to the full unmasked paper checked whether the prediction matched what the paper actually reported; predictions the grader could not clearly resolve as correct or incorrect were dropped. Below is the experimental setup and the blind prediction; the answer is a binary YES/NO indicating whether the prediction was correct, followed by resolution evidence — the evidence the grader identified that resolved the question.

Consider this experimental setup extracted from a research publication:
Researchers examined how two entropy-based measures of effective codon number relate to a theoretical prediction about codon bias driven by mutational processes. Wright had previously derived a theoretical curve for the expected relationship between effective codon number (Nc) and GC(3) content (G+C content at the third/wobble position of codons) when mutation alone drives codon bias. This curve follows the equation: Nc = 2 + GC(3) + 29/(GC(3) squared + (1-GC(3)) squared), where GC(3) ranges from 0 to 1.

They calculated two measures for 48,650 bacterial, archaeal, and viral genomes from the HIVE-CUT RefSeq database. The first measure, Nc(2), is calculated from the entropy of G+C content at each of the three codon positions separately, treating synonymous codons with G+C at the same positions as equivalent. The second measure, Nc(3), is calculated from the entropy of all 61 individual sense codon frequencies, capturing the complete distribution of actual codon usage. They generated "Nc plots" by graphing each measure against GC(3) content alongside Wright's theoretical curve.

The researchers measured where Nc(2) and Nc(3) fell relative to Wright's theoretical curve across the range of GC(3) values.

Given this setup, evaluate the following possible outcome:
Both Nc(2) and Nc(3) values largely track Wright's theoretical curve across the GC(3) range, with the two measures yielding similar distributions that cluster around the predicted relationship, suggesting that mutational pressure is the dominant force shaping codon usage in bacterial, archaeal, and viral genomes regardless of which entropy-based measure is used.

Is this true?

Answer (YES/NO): NO